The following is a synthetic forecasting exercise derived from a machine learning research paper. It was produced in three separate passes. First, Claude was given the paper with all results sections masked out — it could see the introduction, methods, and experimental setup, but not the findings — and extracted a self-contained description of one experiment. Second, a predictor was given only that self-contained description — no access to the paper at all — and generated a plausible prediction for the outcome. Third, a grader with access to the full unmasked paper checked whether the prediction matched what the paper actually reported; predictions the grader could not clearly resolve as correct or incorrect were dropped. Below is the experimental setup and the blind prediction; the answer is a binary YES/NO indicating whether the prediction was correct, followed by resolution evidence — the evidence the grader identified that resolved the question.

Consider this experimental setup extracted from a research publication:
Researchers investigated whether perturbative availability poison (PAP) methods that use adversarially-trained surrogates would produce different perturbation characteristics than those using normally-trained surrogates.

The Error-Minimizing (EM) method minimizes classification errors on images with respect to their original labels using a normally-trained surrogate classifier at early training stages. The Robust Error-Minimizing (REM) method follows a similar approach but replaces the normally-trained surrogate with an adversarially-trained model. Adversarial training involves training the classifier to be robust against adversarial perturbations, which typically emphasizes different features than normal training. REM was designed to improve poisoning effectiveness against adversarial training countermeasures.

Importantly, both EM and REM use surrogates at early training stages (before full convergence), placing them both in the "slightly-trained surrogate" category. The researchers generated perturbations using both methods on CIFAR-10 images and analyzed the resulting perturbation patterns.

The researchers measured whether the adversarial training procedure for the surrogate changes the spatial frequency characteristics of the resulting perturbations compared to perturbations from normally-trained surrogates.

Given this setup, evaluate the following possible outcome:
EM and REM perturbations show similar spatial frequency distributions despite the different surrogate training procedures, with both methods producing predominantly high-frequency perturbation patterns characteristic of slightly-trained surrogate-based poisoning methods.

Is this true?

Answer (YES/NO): NO